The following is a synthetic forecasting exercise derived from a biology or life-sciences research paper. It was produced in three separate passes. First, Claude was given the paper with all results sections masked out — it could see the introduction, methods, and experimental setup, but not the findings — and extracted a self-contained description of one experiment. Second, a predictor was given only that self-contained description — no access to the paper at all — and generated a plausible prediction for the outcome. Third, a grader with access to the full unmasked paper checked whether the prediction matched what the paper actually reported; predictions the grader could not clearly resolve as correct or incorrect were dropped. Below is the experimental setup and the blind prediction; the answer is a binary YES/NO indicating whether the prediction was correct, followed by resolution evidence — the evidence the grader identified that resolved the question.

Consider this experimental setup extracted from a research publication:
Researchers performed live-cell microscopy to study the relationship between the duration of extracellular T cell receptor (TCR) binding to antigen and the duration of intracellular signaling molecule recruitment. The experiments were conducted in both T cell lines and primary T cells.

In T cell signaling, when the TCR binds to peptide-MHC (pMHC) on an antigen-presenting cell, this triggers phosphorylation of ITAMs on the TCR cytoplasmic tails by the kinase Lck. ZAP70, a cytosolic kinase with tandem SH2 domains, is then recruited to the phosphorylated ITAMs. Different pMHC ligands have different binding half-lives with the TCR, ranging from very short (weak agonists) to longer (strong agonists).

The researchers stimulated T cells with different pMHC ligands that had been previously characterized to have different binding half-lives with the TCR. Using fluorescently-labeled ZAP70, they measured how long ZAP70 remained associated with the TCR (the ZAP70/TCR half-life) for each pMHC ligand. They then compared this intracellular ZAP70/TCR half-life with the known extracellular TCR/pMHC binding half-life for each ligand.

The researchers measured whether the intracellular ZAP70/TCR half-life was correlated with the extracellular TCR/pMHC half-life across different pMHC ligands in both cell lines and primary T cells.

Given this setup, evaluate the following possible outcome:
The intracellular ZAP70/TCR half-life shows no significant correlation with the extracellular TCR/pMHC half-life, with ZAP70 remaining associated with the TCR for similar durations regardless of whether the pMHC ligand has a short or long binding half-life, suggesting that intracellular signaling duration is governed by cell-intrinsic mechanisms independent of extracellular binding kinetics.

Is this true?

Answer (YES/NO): NO